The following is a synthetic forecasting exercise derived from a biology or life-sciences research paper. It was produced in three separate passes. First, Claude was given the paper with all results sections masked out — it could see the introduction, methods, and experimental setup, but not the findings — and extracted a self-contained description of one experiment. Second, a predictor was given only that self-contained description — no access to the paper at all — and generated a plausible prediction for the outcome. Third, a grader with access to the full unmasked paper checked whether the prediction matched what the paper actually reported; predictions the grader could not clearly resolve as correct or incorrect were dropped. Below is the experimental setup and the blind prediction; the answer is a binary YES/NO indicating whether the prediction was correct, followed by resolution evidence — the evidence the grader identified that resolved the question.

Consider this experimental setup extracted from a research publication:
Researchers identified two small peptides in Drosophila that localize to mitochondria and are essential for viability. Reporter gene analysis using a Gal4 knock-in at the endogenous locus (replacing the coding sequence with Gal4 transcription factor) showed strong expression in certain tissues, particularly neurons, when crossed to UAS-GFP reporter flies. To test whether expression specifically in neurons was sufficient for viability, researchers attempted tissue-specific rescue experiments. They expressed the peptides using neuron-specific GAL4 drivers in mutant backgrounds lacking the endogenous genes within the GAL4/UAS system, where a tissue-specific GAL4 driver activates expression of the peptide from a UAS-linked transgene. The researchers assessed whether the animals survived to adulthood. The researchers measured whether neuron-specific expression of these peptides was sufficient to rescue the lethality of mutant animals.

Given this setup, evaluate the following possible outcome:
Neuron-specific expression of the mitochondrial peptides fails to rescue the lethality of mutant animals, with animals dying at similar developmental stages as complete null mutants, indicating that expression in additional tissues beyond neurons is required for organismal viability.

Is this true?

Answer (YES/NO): YES